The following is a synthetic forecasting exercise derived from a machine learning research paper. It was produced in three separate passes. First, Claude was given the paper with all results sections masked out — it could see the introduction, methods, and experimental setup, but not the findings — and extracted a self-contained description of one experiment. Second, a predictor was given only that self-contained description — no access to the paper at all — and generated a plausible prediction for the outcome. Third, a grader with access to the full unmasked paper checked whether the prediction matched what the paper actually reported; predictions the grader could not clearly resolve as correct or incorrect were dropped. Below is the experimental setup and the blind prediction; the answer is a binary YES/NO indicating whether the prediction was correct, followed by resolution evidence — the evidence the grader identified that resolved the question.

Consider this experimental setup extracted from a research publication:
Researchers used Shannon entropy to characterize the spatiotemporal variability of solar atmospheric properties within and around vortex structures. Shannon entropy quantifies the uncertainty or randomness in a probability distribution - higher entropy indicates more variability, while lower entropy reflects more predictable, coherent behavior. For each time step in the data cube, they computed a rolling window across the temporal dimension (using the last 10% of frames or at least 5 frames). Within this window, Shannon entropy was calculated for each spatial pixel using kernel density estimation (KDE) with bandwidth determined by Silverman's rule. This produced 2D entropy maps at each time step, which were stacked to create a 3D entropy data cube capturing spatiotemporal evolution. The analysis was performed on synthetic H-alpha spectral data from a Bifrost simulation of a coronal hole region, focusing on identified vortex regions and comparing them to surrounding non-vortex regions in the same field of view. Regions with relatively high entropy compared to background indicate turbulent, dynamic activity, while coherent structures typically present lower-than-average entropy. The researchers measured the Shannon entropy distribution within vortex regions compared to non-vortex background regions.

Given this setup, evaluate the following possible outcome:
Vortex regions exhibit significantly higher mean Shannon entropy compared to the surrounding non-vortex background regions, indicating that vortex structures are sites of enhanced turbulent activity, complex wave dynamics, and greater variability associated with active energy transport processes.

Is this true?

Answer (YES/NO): YES